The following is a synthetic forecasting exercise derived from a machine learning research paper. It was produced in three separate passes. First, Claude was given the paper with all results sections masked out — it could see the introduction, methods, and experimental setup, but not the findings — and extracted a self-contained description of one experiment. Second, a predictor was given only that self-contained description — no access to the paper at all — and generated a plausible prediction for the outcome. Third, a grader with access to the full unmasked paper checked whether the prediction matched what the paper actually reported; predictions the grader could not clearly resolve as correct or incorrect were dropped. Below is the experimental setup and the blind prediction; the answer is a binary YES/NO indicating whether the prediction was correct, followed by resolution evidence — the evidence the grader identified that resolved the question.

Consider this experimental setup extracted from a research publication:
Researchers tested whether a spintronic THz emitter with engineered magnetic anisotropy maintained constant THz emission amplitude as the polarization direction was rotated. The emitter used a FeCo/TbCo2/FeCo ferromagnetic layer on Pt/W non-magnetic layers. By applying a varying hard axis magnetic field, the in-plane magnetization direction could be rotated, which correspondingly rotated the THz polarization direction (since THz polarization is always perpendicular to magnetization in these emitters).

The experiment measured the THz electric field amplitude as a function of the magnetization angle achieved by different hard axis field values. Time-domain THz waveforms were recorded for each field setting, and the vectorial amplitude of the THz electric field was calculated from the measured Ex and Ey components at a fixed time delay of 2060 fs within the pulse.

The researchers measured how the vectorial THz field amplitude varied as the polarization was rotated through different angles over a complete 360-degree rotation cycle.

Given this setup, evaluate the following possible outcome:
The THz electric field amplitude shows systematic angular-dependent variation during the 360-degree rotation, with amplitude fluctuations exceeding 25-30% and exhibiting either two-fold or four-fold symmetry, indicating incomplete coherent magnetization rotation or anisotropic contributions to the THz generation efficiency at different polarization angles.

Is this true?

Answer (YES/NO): NO